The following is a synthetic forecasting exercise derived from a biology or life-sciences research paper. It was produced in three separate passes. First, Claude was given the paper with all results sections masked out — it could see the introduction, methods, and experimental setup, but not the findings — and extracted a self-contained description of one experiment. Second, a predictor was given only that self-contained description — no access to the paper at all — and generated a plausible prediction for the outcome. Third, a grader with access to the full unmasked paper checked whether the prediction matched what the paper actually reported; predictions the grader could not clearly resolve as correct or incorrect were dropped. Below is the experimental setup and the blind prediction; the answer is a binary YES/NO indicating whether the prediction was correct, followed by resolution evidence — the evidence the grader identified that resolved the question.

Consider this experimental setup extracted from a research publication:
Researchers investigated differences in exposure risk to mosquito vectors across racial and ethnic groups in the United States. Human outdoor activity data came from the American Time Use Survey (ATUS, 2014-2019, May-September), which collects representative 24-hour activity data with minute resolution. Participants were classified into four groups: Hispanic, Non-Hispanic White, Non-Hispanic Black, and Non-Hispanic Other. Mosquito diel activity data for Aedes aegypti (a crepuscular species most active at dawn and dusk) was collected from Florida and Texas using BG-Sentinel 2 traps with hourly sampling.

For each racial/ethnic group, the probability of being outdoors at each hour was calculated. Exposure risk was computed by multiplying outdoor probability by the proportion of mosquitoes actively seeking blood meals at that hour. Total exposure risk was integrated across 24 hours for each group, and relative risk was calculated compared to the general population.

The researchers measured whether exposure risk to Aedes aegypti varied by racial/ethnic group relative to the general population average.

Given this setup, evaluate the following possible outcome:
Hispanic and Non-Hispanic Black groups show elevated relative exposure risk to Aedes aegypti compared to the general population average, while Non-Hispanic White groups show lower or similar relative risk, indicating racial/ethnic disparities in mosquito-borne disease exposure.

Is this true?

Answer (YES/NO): NO